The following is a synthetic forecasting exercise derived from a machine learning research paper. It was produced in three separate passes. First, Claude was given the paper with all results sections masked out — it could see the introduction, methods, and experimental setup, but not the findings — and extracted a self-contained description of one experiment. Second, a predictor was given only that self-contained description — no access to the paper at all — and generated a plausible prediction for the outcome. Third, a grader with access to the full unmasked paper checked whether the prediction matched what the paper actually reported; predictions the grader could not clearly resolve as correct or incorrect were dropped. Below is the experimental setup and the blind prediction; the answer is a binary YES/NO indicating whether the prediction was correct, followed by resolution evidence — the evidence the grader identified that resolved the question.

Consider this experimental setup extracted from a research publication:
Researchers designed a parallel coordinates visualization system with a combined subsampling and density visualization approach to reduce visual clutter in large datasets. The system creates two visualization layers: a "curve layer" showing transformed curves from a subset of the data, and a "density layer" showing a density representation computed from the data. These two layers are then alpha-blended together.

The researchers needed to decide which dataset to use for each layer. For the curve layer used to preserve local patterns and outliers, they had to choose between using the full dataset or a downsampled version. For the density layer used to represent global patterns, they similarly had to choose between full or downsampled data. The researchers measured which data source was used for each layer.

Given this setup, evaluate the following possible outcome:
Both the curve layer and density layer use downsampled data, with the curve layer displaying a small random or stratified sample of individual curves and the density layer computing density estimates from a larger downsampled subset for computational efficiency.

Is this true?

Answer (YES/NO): NO